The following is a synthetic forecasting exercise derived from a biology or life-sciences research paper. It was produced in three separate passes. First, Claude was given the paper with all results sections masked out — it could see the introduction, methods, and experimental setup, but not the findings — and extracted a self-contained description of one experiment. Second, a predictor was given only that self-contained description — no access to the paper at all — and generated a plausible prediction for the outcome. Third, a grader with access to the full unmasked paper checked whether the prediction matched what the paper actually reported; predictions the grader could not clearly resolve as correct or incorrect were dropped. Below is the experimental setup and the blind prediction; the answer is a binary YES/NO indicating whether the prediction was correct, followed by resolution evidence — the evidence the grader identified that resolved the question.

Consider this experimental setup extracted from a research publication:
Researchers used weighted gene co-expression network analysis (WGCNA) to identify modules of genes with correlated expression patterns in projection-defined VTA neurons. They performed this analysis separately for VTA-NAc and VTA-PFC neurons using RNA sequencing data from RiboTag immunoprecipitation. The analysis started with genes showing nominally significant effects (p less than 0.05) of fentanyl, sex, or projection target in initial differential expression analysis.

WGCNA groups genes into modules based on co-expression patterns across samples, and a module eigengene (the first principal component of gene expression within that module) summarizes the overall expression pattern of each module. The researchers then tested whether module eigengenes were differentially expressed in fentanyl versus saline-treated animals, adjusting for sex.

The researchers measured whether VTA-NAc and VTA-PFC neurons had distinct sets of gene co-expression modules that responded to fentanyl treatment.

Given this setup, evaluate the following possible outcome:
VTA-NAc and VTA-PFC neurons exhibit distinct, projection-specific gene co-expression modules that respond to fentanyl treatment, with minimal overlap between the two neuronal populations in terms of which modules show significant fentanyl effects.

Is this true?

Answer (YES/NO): YES